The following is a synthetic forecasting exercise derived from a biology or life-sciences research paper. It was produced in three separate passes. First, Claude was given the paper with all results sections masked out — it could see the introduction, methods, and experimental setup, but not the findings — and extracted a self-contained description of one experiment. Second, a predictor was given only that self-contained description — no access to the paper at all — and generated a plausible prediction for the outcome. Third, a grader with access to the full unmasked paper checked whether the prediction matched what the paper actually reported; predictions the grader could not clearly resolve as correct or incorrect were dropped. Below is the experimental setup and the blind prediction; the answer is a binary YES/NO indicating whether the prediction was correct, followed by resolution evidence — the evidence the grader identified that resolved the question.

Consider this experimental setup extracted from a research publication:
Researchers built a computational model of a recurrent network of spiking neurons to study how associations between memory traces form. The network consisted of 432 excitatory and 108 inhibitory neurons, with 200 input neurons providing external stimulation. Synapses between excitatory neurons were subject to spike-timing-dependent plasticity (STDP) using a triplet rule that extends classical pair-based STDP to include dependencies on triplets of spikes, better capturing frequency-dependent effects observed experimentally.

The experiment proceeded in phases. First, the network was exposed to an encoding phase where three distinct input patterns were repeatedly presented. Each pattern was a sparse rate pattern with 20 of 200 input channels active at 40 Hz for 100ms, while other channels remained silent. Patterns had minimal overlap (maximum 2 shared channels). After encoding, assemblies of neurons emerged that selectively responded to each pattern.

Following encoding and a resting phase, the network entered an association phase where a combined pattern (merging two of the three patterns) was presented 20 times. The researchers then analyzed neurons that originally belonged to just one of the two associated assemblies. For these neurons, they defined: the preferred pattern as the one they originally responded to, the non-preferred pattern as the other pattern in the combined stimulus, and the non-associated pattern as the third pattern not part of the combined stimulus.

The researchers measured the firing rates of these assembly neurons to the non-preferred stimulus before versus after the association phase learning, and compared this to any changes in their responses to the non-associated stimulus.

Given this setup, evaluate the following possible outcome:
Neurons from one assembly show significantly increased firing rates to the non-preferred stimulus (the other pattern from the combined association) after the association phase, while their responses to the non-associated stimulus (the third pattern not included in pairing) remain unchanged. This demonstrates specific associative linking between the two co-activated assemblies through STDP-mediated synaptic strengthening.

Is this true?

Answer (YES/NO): YES